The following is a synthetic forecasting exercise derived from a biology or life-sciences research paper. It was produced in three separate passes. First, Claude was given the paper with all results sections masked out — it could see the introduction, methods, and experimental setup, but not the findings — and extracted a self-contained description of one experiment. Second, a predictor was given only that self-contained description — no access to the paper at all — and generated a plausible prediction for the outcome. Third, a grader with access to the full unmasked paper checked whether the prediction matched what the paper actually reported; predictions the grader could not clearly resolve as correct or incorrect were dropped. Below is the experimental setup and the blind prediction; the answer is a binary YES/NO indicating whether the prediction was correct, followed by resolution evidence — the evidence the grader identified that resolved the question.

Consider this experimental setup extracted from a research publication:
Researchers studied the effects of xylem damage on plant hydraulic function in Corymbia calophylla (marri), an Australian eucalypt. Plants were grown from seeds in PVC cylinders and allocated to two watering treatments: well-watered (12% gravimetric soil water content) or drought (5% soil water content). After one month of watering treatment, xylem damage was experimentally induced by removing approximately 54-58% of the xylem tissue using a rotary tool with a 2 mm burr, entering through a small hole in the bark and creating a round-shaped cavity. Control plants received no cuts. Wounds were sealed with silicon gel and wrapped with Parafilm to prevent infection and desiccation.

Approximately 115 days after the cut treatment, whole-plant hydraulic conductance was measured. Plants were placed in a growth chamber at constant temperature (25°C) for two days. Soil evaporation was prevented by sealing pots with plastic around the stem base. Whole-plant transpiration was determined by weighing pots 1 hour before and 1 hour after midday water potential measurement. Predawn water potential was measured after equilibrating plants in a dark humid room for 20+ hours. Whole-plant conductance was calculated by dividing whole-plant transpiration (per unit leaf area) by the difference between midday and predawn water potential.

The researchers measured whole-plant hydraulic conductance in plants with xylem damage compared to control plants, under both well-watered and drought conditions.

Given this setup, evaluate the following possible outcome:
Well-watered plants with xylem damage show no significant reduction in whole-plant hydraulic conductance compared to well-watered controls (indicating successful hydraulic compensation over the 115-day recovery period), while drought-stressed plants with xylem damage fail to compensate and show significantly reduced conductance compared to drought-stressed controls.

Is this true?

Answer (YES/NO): NO